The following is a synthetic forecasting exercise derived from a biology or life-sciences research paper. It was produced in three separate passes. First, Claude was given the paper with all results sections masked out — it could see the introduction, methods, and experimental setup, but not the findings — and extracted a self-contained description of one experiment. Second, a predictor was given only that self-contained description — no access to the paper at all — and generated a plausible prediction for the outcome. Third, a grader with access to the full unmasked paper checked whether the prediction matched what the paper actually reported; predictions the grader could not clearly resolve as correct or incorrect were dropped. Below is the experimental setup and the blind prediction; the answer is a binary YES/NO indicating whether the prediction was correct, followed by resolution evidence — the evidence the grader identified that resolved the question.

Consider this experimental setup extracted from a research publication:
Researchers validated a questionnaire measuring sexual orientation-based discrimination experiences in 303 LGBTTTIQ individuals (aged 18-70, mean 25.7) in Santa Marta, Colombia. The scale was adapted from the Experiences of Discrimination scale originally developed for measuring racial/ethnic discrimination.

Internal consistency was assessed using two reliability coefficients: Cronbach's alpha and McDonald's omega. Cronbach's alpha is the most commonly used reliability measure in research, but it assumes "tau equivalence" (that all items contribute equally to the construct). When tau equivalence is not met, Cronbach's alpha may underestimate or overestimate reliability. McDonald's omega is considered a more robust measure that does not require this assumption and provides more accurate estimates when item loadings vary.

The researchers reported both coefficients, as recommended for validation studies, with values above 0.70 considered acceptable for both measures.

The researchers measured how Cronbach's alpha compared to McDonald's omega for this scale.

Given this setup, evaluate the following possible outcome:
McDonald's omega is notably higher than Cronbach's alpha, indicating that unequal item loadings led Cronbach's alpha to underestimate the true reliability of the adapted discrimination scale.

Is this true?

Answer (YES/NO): NO